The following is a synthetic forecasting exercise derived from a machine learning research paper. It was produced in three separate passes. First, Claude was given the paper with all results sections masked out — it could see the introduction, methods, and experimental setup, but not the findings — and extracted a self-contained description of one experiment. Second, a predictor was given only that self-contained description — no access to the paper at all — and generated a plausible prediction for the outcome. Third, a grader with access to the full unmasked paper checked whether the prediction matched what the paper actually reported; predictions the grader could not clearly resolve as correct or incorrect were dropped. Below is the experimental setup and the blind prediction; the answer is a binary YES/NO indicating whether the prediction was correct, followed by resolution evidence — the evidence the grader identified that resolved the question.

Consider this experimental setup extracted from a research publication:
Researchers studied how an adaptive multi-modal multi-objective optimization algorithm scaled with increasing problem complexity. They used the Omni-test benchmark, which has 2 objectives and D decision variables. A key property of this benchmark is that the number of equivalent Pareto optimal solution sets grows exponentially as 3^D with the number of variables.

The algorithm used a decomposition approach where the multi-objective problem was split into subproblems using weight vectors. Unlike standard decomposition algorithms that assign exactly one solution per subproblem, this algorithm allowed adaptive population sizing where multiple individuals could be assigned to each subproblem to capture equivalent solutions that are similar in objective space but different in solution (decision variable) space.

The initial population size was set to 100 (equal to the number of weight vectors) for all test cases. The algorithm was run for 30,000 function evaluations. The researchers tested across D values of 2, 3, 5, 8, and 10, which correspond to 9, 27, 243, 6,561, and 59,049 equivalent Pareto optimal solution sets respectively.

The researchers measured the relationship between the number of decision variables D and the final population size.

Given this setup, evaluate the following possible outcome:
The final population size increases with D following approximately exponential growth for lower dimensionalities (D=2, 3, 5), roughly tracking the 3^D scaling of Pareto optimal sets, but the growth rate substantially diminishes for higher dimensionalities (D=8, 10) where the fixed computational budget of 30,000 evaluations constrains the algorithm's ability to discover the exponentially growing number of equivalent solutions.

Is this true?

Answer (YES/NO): NO